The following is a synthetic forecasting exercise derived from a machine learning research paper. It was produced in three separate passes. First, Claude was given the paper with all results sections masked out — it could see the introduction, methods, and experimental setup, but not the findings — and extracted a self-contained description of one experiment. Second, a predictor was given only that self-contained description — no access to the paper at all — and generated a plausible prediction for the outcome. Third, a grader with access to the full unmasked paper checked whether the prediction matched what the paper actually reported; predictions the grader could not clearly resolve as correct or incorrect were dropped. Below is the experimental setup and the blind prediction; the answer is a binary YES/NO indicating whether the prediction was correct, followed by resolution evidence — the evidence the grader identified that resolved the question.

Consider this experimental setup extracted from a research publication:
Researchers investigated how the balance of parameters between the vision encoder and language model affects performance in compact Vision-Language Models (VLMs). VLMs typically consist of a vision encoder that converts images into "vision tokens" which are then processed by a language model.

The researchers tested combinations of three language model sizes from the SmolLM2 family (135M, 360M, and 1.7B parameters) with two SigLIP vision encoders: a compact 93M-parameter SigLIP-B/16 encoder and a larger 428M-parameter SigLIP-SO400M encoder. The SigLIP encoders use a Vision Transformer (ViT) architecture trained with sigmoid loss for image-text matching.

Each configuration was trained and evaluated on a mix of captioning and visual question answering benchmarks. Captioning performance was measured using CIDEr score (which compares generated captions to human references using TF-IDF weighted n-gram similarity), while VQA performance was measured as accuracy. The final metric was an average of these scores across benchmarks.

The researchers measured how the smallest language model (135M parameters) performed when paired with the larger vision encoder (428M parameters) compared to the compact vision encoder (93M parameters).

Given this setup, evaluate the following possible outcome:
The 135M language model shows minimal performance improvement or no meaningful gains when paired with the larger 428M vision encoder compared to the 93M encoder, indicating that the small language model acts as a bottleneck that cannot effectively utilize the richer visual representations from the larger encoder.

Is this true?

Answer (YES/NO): NO